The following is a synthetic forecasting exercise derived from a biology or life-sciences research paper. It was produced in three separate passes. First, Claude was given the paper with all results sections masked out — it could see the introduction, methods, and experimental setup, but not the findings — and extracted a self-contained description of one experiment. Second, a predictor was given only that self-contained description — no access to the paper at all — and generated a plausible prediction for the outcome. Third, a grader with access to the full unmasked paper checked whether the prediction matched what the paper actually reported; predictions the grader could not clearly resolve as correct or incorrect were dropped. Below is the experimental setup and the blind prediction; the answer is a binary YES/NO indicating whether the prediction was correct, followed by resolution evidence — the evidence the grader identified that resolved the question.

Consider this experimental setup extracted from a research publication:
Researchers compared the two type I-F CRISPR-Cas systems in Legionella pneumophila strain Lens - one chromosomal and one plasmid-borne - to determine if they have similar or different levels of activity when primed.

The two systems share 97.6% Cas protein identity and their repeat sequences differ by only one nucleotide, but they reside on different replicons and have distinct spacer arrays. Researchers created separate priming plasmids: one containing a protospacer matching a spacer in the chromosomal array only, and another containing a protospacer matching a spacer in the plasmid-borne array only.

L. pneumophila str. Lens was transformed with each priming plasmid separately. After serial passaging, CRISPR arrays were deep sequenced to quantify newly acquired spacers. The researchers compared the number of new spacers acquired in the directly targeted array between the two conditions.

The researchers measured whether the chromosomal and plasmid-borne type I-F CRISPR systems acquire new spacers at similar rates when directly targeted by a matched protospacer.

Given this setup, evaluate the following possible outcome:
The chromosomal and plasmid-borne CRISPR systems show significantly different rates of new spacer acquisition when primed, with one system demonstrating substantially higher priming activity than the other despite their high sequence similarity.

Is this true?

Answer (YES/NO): NO